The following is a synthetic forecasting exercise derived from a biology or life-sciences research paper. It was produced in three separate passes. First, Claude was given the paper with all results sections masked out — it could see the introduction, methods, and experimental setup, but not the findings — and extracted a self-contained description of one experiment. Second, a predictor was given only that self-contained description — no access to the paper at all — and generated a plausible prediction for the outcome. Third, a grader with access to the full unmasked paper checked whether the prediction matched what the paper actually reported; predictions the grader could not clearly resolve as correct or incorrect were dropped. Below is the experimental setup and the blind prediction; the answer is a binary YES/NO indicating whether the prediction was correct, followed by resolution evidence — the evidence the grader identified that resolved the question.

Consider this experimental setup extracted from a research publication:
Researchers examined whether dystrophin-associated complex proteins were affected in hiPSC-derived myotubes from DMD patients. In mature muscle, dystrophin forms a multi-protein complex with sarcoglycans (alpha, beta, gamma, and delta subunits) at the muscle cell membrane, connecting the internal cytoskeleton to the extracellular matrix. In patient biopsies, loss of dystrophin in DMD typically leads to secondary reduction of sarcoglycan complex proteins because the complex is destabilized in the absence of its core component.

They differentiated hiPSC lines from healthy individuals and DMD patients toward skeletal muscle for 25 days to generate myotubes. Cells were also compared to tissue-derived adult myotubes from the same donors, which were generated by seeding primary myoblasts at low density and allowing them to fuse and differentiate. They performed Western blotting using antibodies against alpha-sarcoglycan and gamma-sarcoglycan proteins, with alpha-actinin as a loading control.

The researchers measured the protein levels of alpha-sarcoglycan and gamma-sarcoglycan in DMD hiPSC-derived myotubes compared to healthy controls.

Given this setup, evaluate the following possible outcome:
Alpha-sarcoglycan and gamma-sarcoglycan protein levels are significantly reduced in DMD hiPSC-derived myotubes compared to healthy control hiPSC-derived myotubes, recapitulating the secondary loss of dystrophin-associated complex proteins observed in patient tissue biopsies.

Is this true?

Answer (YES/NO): YES